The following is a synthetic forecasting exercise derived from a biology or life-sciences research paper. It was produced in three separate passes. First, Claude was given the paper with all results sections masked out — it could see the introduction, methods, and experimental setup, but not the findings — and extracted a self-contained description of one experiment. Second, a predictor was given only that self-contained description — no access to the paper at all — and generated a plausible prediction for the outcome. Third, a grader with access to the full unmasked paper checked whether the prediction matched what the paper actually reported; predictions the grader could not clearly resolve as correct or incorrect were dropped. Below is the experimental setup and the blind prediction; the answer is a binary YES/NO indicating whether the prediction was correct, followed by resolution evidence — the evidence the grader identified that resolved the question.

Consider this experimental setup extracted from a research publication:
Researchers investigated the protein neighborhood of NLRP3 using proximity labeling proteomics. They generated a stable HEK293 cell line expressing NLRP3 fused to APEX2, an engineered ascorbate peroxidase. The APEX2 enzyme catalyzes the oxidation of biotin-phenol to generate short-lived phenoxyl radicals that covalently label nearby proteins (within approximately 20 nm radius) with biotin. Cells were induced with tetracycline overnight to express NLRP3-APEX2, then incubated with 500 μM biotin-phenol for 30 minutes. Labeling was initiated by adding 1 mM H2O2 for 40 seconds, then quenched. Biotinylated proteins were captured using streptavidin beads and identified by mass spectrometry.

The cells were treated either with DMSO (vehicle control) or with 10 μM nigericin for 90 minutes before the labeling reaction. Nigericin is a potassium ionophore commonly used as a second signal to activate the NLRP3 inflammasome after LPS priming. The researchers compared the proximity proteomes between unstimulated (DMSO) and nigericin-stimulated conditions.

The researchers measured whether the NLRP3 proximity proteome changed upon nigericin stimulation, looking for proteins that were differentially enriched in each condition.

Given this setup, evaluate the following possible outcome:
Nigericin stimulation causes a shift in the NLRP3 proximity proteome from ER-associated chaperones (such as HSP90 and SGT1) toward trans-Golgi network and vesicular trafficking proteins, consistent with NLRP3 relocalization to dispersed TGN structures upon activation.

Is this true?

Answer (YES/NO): NO